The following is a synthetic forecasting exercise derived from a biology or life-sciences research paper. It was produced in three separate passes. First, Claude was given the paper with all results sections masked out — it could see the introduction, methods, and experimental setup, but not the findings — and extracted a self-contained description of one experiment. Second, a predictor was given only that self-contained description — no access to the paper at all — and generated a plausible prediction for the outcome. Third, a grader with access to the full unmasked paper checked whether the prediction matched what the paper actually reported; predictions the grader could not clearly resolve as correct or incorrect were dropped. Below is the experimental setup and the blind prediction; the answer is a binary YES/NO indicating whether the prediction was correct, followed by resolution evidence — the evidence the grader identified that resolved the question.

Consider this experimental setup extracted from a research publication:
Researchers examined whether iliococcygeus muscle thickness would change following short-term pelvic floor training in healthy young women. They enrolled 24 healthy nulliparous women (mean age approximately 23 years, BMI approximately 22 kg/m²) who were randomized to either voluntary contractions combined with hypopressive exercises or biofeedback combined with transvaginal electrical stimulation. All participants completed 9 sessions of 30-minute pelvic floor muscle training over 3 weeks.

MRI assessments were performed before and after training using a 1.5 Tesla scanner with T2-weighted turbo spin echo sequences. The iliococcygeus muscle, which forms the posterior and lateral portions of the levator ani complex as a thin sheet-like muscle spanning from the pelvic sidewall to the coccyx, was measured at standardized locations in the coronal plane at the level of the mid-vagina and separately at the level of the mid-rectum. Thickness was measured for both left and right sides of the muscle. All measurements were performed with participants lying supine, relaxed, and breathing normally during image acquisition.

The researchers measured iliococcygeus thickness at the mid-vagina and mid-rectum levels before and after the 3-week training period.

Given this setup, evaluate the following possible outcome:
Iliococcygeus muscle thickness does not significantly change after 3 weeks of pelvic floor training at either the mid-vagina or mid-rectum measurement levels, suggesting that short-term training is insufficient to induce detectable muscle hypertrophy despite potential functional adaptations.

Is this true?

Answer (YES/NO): NO